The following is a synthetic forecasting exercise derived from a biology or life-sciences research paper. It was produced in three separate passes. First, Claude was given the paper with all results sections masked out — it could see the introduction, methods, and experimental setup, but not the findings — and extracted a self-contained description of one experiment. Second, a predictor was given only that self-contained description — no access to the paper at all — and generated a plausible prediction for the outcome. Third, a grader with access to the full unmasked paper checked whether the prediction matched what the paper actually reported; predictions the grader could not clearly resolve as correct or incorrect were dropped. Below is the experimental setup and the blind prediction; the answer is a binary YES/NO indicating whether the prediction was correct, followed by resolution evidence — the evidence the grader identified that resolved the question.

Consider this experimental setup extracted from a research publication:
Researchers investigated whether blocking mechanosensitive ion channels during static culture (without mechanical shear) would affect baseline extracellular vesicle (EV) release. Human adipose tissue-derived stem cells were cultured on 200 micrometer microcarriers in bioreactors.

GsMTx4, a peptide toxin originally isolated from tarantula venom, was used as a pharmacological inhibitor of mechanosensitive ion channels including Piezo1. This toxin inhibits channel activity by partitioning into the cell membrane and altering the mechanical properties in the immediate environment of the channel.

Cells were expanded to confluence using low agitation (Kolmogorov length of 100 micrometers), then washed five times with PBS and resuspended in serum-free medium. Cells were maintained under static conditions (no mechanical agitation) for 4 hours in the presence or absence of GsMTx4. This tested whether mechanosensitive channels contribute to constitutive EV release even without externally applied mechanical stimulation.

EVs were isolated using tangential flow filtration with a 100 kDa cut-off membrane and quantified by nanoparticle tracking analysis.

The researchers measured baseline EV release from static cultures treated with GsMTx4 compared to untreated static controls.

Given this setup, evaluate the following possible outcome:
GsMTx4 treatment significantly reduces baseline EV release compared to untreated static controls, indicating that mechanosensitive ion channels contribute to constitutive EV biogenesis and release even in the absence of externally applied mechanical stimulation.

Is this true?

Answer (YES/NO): NO